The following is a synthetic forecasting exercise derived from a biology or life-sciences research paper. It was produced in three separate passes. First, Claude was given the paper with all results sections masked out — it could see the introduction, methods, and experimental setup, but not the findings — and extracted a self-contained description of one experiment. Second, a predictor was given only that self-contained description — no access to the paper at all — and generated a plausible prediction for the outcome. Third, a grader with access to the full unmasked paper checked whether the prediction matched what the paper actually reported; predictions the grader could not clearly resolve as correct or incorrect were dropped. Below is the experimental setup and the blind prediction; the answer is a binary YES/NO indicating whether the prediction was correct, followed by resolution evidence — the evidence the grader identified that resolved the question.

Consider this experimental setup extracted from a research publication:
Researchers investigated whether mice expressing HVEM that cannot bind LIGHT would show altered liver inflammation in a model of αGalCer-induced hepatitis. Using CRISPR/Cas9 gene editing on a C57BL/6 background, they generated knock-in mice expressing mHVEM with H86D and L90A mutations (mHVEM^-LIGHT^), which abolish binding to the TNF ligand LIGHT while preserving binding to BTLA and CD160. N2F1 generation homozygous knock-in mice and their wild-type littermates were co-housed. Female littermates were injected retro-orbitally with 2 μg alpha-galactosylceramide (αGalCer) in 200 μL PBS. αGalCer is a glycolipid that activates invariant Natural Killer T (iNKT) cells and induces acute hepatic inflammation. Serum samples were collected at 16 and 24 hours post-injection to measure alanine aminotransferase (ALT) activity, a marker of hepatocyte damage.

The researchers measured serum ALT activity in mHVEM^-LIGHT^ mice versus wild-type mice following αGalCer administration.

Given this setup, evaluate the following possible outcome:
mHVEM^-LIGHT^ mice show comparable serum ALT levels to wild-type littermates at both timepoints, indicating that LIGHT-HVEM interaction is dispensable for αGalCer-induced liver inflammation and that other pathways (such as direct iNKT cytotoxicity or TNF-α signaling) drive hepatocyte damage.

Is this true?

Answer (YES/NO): YES